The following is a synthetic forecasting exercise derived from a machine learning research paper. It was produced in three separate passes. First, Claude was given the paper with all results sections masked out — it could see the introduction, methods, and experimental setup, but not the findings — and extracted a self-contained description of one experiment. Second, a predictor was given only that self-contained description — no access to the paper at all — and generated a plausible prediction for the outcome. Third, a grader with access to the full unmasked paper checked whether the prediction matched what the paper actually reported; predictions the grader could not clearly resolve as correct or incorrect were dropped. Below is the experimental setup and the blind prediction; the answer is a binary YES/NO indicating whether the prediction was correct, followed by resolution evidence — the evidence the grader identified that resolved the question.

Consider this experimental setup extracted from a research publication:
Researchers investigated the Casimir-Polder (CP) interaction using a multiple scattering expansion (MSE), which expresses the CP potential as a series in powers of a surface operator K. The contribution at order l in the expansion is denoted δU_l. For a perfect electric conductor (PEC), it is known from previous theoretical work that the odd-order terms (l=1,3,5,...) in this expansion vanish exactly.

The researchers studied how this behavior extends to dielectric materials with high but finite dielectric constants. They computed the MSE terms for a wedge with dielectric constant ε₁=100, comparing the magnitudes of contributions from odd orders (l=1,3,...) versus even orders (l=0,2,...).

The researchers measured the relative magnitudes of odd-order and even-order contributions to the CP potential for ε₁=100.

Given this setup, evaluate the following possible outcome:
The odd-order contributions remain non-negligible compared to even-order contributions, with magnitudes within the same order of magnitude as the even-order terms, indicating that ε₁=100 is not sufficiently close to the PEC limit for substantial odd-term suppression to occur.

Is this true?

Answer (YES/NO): NO